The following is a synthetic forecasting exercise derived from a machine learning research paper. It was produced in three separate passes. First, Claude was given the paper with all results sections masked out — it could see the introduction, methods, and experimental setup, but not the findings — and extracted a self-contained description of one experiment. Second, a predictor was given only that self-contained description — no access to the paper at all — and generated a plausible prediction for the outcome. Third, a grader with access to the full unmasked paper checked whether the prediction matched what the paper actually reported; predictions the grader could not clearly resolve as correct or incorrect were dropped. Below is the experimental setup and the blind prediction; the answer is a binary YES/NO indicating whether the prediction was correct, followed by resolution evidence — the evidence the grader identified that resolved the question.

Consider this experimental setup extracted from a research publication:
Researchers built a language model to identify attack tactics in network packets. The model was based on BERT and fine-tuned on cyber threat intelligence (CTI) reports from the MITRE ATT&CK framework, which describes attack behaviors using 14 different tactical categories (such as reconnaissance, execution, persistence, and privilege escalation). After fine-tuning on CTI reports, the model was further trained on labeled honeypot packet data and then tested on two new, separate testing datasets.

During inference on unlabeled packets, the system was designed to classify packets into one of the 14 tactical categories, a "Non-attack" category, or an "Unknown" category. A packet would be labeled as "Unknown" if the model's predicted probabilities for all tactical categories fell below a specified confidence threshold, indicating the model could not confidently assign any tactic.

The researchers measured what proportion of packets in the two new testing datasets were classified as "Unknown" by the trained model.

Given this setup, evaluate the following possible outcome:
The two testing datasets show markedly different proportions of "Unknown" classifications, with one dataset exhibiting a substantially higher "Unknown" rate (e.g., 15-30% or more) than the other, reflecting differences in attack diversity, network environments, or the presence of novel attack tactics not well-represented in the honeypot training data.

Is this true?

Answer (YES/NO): NO